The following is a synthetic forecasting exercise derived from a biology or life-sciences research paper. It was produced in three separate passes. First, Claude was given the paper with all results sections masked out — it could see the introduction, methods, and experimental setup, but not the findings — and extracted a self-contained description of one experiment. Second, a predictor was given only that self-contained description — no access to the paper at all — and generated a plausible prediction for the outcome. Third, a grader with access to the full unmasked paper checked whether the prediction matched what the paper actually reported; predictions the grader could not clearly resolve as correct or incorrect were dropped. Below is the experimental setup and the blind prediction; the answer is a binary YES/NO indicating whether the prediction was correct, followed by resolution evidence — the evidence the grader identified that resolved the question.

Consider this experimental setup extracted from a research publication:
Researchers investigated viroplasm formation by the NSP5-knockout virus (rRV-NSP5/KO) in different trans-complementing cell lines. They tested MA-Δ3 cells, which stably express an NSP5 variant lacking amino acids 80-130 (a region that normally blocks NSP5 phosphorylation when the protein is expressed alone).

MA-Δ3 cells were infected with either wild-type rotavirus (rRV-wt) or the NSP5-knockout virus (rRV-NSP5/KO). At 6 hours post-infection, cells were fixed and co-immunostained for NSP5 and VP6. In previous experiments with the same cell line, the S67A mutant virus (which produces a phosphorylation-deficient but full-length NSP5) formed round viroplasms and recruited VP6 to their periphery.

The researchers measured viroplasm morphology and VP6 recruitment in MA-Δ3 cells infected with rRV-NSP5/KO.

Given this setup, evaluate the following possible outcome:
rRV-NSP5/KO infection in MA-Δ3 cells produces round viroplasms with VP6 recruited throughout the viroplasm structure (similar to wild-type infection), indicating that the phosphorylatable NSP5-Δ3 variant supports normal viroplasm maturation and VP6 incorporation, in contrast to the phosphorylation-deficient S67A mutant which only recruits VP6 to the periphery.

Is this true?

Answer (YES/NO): NO